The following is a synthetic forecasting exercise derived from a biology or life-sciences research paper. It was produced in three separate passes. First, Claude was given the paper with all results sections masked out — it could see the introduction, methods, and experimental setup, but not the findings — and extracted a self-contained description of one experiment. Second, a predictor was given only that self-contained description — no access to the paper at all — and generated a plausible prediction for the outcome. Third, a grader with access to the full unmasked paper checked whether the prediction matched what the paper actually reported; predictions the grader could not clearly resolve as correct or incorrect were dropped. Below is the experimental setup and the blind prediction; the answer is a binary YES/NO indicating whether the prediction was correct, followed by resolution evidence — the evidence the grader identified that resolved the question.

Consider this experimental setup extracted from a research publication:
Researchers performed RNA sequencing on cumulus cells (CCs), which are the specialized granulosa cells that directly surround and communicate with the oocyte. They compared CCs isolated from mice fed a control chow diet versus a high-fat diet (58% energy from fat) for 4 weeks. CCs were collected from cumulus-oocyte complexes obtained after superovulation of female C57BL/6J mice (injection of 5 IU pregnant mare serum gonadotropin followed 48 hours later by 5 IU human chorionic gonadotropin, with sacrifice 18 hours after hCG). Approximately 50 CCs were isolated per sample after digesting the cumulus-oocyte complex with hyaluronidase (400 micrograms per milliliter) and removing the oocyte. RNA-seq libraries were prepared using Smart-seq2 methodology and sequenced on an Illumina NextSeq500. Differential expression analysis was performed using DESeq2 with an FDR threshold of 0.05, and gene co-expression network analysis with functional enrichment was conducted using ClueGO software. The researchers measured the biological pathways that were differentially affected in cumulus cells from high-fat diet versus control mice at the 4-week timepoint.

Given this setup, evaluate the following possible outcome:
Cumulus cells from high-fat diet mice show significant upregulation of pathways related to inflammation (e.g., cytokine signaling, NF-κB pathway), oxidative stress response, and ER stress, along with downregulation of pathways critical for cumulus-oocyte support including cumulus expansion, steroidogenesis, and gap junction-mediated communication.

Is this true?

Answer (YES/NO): NO